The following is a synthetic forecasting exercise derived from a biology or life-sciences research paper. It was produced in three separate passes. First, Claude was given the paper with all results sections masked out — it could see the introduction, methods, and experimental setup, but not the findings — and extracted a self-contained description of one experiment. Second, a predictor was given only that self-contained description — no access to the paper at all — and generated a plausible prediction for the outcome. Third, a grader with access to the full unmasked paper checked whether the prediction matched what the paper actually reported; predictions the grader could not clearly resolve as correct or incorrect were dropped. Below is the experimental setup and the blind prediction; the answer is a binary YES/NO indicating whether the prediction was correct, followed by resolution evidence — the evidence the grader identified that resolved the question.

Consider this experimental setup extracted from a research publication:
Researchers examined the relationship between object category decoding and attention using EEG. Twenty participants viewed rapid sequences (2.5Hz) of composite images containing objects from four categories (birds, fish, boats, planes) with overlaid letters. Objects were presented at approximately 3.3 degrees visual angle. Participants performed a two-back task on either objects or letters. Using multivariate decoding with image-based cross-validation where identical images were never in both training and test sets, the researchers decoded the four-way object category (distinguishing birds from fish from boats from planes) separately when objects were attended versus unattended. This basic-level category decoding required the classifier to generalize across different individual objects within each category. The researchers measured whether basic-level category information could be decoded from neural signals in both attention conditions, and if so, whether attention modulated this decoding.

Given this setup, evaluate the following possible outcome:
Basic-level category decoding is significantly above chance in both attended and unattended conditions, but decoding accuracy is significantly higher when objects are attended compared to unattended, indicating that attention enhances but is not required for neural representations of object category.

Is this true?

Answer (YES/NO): YES